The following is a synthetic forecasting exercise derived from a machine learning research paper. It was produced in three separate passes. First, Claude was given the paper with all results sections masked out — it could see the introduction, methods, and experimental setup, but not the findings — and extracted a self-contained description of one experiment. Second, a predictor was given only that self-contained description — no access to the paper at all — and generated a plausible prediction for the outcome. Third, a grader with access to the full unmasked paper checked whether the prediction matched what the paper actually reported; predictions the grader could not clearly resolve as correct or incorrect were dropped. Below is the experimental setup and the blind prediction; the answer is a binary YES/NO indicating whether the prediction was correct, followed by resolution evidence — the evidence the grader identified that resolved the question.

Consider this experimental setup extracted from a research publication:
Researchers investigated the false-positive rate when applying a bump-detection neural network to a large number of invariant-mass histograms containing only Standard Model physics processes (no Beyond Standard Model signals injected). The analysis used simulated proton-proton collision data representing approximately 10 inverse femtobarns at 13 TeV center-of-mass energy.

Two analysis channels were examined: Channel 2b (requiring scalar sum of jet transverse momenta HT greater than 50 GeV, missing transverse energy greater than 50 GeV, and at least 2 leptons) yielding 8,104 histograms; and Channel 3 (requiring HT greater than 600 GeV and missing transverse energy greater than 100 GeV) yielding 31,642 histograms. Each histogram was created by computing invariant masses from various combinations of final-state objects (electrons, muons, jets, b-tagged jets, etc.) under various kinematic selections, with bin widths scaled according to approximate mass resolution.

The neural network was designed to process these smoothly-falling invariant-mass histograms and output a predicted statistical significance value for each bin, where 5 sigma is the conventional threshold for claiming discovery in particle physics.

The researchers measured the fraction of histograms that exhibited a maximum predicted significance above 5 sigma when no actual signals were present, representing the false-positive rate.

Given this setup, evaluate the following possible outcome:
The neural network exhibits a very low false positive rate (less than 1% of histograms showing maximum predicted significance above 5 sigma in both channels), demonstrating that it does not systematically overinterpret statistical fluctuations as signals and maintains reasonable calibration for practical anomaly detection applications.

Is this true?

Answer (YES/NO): YES